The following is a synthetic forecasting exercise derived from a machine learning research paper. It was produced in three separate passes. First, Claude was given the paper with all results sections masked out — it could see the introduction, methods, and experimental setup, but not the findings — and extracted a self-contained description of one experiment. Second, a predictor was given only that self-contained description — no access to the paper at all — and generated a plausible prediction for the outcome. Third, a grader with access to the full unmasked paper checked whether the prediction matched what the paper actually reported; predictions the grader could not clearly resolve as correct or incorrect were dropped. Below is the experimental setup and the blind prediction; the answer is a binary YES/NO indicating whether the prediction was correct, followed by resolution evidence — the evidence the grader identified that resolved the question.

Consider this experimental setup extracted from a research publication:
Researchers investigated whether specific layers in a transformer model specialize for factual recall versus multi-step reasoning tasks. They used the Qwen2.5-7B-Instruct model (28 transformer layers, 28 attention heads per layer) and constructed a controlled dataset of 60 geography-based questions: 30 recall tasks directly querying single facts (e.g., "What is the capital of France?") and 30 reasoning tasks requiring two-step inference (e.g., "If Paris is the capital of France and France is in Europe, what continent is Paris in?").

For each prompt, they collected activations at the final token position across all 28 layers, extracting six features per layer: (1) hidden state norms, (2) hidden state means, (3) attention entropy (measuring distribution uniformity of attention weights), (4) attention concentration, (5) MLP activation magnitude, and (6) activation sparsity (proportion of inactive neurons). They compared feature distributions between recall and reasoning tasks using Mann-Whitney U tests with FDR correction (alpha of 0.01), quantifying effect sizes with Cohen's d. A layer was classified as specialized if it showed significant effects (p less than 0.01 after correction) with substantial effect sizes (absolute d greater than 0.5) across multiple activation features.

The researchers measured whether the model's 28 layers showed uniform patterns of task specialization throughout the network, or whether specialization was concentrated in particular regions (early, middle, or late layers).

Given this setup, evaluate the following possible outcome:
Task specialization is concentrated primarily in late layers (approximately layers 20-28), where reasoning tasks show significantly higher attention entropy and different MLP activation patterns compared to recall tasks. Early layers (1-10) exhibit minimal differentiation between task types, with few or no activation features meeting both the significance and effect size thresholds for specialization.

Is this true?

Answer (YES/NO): NO